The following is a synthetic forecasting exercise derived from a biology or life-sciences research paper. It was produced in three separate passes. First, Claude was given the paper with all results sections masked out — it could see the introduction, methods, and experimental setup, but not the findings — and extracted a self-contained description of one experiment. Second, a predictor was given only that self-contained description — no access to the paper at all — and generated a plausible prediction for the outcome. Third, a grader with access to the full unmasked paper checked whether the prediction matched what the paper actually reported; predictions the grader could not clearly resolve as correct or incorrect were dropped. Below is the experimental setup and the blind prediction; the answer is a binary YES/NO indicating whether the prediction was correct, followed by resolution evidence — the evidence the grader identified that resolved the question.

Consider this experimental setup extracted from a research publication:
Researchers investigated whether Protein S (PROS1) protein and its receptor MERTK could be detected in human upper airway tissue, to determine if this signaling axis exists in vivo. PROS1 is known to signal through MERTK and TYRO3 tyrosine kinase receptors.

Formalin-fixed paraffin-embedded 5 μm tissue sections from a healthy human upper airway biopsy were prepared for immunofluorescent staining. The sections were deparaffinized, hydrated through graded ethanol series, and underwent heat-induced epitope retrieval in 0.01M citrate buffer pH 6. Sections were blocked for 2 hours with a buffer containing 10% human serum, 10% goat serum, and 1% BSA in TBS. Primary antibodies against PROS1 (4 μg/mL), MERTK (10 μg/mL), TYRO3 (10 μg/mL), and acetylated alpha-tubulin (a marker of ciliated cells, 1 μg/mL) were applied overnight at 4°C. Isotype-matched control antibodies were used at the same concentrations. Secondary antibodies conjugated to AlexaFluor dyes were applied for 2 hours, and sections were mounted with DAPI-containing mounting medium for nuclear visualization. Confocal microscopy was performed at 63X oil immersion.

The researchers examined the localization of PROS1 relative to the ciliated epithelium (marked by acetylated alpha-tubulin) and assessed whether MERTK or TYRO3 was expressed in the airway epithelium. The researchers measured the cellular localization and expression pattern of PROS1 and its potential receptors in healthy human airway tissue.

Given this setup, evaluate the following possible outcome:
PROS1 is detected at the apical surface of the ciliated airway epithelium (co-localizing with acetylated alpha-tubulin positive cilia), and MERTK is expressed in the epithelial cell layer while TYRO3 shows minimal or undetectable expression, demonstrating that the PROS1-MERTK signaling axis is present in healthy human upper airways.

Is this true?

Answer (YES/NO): NO